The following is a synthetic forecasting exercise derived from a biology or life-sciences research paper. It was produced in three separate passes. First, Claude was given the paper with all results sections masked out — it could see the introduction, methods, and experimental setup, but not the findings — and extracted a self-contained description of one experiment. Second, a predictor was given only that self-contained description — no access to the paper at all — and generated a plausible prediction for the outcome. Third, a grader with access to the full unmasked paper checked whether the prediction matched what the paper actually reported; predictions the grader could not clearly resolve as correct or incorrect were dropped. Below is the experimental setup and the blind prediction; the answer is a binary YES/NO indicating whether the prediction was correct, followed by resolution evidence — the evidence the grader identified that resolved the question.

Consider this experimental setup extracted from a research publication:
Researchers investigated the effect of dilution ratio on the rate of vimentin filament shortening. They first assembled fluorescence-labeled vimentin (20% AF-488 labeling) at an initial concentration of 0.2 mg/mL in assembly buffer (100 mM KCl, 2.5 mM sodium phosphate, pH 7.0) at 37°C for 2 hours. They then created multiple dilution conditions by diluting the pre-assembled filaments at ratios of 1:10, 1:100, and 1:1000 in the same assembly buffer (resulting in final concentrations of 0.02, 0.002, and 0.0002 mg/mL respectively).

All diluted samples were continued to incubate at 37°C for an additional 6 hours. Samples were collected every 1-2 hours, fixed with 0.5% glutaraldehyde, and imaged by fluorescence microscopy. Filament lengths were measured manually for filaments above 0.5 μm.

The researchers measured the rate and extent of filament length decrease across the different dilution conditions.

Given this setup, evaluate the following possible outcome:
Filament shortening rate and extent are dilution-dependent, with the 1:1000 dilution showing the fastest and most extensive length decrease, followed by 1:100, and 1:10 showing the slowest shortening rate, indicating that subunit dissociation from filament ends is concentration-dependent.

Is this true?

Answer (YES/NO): NO